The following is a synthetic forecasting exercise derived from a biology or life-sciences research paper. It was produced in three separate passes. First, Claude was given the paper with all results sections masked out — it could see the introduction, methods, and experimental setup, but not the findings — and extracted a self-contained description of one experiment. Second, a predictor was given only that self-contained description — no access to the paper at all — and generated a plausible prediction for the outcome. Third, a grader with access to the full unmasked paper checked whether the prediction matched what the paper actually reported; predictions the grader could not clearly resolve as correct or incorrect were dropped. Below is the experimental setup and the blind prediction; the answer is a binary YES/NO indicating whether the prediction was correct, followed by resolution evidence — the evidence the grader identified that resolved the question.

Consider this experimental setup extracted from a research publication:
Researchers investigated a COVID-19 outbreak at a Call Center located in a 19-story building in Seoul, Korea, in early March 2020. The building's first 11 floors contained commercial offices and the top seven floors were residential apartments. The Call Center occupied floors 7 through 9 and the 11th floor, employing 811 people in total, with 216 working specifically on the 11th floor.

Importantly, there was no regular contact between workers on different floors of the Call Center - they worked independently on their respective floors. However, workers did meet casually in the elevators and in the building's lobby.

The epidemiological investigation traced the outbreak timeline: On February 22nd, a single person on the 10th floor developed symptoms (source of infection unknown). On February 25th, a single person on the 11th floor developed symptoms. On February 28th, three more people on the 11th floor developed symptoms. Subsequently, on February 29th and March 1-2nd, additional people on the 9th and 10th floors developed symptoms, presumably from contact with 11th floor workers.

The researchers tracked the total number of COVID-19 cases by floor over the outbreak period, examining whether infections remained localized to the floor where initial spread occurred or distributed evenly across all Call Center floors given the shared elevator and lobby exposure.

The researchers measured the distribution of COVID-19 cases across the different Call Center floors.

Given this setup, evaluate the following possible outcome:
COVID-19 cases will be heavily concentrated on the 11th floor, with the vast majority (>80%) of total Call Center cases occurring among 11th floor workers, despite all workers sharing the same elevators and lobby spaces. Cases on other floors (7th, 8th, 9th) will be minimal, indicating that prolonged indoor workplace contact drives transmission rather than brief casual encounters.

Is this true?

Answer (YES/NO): YES